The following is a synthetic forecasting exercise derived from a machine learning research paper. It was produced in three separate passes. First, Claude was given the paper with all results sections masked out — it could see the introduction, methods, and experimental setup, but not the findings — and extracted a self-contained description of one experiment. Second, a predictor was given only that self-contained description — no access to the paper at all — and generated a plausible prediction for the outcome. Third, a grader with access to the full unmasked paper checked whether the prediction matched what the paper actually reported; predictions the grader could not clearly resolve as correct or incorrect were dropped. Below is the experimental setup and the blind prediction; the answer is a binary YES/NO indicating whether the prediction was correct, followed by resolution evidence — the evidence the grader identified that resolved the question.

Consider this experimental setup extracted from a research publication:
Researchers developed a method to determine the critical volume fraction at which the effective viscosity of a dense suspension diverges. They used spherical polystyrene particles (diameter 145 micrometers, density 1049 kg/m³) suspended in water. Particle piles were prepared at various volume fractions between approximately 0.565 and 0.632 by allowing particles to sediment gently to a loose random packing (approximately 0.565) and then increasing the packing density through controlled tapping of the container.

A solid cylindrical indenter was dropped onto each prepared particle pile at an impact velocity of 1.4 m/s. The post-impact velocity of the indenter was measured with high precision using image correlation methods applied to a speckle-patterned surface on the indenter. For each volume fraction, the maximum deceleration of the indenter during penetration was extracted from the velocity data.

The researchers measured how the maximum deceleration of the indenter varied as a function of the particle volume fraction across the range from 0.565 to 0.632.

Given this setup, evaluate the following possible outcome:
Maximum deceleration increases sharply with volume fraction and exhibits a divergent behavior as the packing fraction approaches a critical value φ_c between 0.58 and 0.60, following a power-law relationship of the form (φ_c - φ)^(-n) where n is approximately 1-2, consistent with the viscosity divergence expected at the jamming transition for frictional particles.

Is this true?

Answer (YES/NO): NO